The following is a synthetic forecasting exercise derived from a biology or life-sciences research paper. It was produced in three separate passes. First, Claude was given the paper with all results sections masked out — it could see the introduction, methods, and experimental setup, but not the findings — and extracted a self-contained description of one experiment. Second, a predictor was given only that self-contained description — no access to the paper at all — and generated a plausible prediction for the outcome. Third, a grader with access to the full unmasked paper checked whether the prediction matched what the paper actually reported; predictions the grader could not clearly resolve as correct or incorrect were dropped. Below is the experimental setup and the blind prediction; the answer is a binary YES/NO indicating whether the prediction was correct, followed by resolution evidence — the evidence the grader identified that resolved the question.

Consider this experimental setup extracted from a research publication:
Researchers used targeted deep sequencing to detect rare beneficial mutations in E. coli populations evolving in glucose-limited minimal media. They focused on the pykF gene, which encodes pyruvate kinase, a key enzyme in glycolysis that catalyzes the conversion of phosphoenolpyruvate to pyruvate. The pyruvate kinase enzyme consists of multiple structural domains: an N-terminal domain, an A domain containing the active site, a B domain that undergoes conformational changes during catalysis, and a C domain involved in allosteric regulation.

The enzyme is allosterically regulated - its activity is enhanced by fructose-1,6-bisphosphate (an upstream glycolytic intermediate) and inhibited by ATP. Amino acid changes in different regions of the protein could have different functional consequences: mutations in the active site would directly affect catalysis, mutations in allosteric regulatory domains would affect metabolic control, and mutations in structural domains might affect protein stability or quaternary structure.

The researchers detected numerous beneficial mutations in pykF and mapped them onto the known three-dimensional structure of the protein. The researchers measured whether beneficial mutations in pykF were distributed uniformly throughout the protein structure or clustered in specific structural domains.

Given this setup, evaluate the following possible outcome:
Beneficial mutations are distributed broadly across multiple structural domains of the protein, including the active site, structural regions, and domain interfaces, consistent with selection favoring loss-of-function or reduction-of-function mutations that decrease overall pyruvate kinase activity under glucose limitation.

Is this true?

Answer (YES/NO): NO